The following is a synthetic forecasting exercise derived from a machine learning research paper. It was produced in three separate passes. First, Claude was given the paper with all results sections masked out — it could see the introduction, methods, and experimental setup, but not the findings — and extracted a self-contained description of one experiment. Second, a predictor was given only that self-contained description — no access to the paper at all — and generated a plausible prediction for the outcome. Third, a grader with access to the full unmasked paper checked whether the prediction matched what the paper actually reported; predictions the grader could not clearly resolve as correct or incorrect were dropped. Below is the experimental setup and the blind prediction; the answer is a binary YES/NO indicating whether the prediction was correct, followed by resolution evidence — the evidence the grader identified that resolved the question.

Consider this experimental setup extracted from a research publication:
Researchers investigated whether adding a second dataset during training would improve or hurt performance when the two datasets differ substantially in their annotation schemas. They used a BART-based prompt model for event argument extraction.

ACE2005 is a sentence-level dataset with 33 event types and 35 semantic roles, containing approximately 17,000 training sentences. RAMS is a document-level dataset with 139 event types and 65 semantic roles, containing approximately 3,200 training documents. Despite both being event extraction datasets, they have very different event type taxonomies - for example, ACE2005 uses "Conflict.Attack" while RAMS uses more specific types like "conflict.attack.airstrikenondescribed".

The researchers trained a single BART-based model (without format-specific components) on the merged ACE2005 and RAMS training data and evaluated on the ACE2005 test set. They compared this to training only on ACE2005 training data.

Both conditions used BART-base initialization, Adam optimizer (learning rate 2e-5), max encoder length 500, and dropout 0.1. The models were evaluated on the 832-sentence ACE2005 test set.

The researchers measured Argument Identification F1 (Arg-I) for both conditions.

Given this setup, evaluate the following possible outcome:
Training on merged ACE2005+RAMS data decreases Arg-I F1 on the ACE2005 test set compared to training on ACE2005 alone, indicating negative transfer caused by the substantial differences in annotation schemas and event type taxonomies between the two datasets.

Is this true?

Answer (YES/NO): YES